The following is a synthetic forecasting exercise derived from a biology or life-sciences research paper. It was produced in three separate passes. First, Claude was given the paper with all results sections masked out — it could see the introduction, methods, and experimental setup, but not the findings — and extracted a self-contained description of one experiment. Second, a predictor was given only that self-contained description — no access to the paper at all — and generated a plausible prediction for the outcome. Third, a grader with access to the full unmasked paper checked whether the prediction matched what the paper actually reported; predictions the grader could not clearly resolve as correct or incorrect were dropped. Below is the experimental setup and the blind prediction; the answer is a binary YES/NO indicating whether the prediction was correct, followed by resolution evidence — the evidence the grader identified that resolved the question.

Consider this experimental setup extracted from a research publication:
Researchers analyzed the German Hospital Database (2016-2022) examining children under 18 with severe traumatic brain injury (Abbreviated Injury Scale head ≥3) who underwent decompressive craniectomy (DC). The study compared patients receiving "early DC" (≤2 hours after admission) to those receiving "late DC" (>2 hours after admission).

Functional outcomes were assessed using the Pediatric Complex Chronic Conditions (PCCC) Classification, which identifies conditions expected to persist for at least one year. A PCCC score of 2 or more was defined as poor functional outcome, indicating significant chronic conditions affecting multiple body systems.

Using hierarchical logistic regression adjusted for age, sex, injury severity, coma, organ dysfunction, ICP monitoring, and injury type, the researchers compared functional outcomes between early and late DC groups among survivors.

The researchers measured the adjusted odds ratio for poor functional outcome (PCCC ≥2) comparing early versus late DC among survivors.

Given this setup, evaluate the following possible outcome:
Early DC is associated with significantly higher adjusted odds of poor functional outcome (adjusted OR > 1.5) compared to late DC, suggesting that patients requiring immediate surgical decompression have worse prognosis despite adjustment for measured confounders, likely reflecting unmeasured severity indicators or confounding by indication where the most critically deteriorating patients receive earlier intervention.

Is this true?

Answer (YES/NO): NO